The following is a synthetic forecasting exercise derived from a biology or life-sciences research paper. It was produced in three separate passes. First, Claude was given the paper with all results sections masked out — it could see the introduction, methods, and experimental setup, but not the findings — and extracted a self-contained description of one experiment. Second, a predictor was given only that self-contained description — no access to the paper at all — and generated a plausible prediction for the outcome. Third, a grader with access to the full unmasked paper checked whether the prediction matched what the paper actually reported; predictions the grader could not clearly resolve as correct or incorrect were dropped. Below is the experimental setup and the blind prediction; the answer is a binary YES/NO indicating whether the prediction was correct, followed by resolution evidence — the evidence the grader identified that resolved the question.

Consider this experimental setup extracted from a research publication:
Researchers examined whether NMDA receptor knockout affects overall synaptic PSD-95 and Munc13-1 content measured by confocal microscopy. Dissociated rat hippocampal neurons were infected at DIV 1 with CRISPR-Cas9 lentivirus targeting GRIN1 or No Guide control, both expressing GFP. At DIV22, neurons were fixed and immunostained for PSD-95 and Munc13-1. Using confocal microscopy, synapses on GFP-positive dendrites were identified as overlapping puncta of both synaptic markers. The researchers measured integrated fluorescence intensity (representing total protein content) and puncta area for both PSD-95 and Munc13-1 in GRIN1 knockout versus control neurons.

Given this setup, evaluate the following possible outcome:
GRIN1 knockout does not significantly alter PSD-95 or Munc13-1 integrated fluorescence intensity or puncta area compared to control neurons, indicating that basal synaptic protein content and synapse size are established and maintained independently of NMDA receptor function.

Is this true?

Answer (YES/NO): NO